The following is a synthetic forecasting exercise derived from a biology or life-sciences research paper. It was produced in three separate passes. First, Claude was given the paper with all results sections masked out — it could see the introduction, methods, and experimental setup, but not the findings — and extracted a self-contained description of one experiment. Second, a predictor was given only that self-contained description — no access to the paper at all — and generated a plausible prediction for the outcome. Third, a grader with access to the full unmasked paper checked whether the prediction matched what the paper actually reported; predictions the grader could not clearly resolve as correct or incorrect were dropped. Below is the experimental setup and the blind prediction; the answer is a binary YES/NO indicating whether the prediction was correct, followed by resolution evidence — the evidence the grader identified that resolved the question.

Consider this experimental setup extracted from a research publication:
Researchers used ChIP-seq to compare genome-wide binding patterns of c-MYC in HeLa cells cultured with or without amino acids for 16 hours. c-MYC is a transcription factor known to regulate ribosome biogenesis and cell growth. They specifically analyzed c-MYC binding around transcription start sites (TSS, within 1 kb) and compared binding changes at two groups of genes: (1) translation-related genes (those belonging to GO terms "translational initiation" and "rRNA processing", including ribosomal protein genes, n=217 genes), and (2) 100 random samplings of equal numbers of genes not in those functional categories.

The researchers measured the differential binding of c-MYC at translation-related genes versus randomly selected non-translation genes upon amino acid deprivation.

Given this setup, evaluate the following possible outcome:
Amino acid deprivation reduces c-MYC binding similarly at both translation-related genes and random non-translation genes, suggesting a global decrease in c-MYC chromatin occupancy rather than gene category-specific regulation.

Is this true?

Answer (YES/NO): NO